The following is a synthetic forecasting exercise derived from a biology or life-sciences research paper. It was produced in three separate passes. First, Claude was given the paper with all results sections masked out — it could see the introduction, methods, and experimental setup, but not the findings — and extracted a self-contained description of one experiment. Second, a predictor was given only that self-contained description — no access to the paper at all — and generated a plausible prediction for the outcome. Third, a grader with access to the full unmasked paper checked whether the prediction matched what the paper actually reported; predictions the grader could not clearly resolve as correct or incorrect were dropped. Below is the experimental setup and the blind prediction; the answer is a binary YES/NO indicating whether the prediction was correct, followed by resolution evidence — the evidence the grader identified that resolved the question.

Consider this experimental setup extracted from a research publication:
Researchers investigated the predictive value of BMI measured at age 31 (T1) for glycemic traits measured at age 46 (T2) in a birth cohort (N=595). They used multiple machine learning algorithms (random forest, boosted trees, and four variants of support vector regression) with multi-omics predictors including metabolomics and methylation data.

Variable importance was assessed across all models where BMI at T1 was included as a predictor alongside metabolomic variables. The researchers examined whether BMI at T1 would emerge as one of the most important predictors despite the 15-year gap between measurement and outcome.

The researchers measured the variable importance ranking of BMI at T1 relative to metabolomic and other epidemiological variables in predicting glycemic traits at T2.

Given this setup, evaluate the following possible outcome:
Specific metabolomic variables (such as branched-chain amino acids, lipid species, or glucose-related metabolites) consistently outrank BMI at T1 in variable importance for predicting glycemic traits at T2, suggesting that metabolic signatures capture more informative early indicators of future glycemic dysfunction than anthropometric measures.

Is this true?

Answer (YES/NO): NO